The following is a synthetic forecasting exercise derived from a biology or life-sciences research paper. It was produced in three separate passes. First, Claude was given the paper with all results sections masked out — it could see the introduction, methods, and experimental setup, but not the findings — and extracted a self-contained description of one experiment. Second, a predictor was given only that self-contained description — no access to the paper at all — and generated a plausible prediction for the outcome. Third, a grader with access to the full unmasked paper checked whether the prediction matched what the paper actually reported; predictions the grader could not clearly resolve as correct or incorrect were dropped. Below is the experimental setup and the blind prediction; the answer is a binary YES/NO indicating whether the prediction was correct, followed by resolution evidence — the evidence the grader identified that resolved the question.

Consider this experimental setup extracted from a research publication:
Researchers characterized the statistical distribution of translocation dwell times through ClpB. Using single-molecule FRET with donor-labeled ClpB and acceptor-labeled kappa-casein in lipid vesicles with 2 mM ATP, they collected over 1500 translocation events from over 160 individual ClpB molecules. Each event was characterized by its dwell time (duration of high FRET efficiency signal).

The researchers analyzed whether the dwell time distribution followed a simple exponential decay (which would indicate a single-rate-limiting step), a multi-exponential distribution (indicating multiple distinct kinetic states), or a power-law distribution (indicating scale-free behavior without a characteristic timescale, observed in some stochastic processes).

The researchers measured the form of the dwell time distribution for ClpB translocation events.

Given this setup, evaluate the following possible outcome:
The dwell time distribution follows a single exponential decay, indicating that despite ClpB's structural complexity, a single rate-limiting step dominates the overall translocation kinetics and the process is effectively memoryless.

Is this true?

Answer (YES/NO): NO